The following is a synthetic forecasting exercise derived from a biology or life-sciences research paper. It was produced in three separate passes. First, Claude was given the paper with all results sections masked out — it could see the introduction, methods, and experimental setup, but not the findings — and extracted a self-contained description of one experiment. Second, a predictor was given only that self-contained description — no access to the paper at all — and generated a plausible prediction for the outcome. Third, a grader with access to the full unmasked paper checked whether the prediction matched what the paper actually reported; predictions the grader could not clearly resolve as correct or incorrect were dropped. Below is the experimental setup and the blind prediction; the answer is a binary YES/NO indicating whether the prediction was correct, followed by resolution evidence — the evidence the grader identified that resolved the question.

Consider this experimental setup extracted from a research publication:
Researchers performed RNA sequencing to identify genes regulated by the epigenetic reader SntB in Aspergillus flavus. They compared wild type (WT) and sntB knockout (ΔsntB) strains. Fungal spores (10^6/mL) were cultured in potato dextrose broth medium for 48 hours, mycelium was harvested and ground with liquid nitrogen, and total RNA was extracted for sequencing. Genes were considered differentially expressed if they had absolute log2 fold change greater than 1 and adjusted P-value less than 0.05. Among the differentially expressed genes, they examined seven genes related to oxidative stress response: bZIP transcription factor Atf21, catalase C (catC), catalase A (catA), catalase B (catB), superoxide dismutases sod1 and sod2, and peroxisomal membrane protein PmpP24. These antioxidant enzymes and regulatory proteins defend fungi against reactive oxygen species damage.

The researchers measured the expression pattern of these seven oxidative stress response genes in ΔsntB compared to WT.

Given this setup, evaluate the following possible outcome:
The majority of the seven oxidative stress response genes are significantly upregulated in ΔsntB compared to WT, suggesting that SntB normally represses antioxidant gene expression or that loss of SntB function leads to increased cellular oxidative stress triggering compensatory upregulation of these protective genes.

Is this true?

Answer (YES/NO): YES